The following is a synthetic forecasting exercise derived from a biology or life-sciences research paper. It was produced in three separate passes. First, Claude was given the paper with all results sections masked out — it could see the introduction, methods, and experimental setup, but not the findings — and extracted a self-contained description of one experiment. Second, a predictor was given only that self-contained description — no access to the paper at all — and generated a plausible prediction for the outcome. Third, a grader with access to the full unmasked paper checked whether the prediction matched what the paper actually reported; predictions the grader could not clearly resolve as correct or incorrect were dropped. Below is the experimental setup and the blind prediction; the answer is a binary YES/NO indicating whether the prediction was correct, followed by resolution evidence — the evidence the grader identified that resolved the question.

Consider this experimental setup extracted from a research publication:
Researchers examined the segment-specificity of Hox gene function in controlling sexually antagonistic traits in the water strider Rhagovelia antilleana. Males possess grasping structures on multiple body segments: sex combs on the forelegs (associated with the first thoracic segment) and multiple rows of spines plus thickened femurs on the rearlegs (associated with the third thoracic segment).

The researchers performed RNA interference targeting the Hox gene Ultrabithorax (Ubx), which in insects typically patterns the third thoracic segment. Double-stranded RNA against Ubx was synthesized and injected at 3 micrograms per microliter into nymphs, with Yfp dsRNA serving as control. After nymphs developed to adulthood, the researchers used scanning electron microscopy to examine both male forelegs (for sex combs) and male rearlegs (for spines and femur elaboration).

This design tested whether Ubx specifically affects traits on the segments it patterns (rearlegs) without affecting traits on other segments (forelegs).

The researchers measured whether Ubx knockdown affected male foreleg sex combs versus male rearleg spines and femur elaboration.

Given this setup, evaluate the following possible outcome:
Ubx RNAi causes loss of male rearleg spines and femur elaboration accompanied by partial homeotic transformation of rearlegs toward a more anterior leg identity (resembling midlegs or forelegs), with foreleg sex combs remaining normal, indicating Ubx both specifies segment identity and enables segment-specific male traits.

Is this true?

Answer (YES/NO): NO